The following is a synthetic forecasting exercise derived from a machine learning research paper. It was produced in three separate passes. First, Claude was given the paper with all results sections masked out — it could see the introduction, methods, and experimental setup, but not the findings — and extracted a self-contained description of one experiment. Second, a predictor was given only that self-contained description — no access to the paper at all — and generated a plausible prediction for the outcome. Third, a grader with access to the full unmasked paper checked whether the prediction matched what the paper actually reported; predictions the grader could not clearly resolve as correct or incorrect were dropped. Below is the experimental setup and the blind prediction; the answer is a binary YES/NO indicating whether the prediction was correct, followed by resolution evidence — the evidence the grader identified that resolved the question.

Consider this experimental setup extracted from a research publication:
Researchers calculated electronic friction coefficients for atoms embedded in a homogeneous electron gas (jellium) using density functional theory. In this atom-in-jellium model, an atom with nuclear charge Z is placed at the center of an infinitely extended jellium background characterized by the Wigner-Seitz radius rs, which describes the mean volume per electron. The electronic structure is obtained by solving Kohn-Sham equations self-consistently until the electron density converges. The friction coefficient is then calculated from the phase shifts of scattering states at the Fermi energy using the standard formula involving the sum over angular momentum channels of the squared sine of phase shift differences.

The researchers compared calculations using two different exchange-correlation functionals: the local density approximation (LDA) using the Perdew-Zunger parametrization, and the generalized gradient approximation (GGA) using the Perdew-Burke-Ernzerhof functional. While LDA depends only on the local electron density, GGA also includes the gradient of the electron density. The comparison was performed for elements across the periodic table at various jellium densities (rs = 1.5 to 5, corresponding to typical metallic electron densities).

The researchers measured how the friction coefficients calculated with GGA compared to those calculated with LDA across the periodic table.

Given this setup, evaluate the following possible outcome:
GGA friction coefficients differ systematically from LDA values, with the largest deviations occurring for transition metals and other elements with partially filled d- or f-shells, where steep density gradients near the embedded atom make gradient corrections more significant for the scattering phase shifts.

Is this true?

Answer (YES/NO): NO